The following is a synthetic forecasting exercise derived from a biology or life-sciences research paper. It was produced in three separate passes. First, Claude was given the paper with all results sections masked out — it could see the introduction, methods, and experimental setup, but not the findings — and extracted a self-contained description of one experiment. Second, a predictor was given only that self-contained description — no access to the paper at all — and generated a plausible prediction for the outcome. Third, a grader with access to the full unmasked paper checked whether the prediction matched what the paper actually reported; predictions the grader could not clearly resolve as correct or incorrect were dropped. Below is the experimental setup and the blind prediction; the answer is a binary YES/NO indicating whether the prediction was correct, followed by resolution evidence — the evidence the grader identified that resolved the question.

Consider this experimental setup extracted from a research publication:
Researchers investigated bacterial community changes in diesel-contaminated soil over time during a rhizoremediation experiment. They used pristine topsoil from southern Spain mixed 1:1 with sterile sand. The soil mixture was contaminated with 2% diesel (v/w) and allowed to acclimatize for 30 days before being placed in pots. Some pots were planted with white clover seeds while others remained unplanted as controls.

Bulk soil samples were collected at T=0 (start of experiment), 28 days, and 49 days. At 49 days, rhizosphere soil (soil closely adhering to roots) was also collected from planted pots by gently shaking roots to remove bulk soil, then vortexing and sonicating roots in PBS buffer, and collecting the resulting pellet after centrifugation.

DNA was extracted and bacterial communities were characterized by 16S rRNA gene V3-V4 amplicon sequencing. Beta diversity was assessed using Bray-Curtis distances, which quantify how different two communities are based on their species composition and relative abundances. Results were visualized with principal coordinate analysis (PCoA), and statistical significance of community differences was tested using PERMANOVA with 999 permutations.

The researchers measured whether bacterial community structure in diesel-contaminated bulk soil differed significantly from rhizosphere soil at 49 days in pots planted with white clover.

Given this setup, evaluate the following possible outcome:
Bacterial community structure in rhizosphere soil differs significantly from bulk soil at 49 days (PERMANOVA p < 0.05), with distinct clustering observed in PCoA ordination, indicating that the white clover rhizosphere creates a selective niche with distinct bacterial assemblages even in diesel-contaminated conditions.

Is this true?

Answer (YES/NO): YES